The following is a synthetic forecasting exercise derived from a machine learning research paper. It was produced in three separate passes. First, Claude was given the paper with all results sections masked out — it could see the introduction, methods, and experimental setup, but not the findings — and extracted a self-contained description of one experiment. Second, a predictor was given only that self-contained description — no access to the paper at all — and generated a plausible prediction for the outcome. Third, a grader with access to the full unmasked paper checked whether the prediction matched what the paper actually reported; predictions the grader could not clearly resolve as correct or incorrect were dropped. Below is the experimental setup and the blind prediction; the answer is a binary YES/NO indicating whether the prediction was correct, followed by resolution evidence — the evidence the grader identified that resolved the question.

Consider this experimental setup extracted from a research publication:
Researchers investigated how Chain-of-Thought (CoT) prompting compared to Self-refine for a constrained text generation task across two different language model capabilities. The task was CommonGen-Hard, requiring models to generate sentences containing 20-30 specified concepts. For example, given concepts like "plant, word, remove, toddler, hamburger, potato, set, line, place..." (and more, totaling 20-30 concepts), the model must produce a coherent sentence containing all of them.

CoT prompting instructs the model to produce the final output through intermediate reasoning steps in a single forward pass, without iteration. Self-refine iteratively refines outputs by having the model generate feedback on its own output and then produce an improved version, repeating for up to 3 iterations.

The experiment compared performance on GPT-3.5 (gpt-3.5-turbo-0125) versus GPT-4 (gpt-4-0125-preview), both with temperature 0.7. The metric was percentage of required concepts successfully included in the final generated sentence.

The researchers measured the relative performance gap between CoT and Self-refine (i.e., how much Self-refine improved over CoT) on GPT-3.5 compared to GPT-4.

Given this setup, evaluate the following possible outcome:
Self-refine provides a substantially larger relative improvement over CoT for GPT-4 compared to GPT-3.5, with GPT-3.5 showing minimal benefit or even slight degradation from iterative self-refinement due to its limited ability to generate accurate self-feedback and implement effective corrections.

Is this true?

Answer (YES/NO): NO